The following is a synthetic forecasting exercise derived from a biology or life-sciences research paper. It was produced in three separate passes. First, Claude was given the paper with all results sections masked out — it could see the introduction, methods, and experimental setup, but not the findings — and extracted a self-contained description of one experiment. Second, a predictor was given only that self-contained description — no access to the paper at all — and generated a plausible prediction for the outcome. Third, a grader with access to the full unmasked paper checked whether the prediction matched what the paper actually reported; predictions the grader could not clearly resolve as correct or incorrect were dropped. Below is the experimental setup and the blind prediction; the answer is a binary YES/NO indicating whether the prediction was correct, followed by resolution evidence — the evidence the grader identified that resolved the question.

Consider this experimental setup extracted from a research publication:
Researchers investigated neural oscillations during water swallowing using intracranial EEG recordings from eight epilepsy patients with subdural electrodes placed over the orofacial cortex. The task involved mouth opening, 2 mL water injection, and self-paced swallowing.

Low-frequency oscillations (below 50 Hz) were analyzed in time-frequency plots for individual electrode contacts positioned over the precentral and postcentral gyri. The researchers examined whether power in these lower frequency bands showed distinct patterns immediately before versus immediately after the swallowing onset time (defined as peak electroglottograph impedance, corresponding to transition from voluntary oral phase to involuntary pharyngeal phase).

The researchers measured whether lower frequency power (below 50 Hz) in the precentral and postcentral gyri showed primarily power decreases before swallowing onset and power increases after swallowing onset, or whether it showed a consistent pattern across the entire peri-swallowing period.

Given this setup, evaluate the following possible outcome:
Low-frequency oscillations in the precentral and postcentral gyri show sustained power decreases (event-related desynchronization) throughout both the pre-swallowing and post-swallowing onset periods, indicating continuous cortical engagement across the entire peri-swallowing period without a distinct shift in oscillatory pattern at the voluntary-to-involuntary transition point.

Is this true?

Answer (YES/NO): NO